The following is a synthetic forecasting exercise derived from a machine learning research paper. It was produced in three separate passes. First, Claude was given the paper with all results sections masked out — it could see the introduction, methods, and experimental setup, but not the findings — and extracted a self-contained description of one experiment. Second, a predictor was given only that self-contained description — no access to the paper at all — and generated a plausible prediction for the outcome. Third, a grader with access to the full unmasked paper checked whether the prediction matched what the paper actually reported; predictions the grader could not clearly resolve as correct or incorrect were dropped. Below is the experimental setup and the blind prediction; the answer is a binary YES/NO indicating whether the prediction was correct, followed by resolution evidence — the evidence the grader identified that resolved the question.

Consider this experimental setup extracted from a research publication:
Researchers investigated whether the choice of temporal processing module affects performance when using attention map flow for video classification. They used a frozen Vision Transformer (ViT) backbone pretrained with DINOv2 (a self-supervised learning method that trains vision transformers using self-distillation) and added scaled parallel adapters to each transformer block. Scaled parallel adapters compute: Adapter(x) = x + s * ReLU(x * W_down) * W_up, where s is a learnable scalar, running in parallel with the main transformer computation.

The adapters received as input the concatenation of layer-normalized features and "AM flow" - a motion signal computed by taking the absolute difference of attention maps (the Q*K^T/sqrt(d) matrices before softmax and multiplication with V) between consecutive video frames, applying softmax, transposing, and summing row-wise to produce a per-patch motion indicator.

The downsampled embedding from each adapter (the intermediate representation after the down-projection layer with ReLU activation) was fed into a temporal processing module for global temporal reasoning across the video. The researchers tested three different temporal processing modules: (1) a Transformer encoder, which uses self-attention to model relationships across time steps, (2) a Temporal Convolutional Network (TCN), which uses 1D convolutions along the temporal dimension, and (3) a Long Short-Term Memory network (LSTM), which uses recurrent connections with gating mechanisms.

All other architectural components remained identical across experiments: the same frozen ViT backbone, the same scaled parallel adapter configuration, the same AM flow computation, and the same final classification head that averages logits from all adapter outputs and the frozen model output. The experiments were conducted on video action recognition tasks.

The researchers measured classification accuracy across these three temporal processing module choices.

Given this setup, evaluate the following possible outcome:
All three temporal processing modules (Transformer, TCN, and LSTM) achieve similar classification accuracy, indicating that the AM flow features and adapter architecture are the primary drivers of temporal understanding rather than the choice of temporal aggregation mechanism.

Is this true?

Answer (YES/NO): NO